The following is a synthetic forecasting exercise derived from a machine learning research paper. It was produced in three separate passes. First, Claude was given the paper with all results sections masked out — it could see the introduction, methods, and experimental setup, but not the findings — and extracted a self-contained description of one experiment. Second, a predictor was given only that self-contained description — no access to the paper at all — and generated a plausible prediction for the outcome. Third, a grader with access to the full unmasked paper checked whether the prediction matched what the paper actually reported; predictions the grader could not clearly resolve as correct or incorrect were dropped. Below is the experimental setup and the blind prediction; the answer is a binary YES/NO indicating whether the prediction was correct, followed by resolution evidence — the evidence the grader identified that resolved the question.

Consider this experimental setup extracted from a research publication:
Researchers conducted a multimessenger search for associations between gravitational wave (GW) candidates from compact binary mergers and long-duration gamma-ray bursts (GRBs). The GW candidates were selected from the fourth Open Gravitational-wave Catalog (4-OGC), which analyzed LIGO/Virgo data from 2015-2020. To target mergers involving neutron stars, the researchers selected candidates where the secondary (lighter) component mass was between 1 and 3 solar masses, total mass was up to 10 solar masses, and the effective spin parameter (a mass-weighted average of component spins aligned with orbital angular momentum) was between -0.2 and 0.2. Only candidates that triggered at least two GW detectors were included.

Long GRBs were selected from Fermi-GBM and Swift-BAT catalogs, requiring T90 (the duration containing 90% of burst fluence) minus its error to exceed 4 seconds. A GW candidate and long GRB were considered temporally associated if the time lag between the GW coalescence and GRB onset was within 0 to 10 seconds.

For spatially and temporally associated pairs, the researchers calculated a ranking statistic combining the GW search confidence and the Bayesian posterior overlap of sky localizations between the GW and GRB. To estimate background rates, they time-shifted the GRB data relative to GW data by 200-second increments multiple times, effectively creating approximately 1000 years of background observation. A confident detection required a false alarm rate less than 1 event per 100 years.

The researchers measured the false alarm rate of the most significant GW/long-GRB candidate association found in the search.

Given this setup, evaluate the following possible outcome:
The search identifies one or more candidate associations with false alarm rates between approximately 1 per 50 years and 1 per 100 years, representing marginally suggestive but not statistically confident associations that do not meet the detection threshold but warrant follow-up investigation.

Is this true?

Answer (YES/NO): NO